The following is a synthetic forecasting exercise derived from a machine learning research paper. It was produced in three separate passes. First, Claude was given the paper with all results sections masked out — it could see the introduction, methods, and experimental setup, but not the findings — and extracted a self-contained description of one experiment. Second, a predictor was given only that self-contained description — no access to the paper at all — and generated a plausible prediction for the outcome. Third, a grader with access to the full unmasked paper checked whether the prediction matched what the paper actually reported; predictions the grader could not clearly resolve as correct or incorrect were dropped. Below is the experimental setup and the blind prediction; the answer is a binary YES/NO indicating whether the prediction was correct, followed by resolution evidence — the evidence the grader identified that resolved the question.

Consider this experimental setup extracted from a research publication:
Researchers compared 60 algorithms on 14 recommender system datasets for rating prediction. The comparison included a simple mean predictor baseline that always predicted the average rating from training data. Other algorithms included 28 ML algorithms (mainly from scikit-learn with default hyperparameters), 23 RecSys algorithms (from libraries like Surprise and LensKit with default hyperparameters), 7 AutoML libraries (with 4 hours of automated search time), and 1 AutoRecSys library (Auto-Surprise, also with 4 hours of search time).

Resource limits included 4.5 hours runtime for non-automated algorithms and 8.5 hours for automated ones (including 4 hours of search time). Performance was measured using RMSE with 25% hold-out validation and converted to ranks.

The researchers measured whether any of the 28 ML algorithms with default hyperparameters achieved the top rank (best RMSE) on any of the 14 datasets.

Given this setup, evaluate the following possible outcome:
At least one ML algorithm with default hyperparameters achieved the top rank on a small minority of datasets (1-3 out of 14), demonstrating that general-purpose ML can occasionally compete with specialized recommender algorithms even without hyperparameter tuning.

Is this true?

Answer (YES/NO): NO